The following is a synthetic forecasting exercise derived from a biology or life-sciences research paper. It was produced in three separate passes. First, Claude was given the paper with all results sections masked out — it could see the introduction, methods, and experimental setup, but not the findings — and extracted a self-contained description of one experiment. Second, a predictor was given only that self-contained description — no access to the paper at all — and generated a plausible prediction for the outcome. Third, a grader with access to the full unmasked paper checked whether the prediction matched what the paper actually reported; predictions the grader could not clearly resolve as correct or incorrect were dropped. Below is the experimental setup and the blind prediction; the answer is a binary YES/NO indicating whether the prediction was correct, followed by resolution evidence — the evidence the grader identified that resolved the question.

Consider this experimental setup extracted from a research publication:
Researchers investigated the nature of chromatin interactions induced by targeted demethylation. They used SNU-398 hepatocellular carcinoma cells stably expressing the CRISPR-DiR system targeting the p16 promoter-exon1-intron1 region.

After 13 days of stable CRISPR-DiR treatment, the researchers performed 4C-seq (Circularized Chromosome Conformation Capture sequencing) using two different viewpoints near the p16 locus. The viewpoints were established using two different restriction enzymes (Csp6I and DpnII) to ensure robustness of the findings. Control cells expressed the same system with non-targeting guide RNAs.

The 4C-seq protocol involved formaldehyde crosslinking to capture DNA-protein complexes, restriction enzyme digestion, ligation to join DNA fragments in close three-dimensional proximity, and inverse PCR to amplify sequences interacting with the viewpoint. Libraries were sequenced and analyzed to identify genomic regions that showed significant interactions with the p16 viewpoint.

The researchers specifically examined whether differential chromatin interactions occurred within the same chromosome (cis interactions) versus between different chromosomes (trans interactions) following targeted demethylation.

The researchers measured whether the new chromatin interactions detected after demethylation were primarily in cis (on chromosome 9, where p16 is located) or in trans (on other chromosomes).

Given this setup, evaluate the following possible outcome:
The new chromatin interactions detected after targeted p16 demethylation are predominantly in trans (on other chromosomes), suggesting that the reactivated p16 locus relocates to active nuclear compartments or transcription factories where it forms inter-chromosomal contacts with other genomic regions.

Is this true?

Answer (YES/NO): NO